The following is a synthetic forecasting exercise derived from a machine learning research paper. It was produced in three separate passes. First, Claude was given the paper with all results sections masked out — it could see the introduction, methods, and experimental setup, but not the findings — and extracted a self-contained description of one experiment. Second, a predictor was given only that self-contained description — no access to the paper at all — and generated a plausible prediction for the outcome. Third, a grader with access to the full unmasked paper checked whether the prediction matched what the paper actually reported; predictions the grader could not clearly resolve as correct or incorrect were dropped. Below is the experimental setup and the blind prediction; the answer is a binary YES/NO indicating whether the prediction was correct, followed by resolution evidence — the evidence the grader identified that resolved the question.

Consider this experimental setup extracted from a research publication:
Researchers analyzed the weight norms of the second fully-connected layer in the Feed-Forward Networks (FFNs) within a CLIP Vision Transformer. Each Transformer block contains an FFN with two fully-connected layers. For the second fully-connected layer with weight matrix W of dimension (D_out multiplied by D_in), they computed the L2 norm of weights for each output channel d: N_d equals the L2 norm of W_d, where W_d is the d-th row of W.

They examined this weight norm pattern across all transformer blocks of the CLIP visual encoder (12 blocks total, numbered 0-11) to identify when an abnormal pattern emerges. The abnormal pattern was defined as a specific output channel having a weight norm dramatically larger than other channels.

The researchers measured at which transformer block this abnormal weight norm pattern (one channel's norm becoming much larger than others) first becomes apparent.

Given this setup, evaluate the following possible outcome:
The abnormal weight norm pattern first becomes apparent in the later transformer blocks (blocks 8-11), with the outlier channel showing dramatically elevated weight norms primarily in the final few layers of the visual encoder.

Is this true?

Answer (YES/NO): NO